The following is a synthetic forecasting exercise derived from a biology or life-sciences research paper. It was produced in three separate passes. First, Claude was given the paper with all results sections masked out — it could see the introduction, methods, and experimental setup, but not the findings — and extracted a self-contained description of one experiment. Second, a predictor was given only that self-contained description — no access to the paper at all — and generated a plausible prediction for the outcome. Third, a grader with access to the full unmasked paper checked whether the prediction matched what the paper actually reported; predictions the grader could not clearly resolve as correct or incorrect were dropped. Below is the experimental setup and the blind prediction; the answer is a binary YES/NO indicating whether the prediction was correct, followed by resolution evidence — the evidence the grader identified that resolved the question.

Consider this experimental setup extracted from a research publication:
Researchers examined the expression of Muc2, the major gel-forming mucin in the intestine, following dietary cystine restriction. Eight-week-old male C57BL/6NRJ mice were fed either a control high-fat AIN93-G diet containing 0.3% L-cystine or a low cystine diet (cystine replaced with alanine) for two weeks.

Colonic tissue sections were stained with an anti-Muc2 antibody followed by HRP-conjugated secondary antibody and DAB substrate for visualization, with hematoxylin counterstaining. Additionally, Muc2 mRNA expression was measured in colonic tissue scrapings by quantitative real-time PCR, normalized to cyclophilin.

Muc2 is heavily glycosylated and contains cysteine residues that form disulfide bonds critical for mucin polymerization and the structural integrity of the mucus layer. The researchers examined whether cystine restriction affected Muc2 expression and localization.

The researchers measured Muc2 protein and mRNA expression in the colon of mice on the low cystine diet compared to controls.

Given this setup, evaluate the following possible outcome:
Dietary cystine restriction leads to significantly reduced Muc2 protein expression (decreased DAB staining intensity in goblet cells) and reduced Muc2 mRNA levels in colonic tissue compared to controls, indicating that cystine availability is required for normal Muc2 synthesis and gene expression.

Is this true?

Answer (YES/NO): NO